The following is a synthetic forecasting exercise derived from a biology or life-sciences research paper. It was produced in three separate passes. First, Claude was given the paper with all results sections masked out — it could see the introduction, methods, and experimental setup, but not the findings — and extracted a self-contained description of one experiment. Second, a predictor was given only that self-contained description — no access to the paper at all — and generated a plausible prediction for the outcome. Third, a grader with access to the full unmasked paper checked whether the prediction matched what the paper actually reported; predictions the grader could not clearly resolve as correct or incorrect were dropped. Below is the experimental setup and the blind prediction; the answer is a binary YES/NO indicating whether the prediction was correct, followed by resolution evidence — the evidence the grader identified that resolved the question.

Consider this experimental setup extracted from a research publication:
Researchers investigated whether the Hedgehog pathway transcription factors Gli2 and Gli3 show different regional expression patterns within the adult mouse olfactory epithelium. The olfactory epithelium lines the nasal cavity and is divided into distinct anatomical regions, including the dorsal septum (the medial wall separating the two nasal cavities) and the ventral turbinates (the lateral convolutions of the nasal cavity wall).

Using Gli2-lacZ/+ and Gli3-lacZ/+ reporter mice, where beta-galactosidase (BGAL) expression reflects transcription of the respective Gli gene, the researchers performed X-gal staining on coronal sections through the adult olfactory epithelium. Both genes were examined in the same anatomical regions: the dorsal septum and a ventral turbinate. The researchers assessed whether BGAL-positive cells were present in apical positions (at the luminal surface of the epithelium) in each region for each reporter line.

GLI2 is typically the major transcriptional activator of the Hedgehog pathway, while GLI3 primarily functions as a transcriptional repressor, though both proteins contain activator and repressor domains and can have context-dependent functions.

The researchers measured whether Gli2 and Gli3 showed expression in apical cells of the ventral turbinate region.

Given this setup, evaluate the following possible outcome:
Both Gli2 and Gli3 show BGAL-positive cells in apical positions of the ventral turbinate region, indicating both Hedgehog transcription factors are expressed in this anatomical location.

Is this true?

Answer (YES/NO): YES